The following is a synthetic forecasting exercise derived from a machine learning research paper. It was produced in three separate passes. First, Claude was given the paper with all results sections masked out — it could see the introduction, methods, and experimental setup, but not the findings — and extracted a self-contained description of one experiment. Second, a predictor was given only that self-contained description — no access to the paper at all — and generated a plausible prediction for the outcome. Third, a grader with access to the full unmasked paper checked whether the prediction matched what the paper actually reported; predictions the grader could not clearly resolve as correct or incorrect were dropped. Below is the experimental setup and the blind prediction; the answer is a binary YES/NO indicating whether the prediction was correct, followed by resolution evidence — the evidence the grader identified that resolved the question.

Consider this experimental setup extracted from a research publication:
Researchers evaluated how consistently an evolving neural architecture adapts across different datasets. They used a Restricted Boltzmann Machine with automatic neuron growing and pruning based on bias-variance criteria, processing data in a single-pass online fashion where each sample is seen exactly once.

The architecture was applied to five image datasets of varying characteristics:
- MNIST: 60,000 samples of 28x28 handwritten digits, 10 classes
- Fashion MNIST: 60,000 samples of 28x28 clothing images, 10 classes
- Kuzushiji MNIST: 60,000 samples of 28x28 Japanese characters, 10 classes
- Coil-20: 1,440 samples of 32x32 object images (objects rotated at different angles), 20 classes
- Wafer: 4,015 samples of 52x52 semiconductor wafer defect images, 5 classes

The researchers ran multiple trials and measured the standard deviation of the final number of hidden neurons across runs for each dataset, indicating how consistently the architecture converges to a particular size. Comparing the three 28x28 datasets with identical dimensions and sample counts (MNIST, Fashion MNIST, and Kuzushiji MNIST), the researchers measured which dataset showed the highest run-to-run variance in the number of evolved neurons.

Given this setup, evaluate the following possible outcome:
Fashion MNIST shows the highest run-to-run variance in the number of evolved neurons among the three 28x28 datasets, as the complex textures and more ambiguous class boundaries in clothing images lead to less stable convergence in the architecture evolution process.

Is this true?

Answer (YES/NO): NO